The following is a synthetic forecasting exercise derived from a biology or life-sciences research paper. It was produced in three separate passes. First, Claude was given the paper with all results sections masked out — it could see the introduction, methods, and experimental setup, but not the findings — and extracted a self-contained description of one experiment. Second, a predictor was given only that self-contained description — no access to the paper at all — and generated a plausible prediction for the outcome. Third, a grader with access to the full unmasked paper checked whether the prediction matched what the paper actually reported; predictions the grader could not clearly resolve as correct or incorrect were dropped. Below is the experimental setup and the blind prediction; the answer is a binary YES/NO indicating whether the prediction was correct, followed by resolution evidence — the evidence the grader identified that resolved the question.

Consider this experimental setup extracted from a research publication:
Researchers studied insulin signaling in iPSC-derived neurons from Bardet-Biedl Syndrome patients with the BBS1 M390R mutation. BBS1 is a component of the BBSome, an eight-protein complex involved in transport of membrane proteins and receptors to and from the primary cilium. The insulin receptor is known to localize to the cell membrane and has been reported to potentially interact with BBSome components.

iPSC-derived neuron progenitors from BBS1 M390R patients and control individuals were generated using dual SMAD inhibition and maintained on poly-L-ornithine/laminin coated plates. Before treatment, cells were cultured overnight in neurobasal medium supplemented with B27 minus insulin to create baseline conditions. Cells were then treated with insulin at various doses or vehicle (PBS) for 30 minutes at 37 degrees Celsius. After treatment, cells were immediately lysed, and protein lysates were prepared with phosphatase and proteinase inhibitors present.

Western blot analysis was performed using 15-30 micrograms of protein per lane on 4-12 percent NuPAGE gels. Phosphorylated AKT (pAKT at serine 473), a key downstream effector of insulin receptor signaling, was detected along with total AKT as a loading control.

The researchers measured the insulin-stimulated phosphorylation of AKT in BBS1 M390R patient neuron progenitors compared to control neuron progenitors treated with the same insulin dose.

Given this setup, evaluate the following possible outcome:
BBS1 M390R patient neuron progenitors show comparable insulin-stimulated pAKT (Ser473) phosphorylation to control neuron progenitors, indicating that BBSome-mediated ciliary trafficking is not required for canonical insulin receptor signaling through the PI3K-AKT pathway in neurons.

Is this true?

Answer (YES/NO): NO